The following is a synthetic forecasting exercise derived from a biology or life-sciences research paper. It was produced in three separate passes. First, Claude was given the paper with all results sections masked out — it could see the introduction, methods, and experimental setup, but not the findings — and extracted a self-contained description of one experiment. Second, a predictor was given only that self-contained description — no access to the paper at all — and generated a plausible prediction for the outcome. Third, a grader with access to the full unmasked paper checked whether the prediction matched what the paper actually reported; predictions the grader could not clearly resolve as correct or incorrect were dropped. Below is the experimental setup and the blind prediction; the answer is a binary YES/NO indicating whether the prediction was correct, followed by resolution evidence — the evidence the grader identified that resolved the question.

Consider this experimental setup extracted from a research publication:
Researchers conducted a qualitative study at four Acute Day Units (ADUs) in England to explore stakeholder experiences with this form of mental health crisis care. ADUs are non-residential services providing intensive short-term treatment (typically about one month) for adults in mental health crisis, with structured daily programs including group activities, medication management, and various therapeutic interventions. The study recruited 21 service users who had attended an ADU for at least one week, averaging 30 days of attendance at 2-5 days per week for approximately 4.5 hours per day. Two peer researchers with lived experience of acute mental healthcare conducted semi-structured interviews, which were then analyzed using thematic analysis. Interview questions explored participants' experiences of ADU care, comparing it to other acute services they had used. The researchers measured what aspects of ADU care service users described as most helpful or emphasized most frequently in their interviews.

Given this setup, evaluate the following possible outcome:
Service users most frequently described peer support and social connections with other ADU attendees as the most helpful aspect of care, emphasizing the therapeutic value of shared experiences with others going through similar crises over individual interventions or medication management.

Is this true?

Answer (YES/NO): NO